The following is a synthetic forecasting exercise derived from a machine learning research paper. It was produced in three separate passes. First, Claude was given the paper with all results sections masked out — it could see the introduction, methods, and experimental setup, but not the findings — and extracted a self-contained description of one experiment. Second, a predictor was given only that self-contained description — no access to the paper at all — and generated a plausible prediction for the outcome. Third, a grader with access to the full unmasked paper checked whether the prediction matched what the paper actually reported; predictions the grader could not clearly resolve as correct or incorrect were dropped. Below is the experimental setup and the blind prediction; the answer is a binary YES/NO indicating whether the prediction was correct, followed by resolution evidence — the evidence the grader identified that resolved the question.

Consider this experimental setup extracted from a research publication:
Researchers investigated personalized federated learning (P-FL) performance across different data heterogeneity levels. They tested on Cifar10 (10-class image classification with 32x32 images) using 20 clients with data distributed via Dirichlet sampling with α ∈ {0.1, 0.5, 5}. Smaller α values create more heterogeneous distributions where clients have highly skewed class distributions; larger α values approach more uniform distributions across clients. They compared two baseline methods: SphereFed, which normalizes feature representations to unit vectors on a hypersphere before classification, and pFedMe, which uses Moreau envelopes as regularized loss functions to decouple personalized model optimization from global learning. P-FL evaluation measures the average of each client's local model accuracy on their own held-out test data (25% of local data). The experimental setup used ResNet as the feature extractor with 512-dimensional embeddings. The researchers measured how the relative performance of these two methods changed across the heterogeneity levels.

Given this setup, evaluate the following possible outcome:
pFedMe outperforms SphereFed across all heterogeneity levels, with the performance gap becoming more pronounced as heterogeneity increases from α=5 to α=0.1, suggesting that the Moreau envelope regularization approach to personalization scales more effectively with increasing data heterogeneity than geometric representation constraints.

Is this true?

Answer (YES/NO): NO